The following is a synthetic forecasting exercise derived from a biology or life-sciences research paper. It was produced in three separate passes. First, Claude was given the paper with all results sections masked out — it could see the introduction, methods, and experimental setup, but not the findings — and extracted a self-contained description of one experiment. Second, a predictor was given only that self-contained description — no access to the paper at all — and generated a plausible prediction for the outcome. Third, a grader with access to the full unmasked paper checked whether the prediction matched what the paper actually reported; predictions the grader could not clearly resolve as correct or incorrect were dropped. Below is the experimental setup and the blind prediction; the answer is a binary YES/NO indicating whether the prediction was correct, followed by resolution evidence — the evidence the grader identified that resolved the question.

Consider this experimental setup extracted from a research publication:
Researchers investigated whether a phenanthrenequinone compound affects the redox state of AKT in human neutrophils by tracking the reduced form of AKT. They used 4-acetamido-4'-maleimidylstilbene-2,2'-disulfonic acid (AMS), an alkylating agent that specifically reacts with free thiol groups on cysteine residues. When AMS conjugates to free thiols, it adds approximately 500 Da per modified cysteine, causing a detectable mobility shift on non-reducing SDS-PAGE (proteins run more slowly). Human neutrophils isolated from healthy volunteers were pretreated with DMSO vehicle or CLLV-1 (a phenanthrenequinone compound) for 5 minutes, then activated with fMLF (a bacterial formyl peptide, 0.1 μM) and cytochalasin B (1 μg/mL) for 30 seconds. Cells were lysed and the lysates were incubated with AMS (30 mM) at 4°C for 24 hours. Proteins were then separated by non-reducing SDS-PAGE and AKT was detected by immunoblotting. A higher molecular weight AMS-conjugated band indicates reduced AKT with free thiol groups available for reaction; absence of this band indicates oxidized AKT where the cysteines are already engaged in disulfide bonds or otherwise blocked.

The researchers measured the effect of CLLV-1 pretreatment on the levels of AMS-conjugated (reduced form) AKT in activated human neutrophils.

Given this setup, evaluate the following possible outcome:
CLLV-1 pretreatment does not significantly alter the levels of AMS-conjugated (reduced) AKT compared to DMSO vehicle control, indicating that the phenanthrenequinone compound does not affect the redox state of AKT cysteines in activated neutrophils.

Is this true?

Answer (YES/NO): NO